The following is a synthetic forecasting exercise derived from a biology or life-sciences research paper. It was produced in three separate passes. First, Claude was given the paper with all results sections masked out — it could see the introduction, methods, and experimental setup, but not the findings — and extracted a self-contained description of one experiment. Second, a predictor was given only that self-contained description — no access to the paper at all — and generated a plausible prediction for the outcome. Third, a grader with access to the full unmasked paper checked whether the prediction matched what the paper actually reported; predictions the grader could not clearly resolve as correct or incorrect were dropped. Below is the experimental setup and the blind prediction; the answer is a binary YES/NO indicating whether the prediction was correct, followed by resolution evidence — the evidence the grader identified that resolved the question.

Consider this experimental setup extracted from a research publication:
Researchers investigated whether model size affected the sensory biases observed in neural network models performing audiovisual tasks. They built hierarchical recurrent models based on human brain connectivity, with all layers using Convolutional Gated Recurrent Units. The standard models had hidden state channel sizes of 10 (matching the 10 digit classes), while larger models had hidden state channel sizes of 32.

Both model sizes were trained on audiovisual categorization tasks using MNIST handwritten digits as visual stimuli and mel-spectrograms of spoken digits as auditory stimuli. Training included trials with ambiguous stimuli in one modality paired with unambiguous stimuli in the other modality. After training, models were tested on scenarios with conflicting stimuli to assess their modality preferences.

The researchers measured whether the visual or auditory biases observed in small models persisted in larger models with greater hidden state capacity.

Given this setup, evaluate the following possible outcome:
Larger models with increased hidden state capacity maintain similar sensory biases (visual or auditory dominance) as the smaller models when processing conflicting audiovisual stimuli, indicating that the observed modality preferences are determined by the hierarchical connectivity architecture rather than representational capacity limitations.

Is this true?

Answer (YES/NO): YES